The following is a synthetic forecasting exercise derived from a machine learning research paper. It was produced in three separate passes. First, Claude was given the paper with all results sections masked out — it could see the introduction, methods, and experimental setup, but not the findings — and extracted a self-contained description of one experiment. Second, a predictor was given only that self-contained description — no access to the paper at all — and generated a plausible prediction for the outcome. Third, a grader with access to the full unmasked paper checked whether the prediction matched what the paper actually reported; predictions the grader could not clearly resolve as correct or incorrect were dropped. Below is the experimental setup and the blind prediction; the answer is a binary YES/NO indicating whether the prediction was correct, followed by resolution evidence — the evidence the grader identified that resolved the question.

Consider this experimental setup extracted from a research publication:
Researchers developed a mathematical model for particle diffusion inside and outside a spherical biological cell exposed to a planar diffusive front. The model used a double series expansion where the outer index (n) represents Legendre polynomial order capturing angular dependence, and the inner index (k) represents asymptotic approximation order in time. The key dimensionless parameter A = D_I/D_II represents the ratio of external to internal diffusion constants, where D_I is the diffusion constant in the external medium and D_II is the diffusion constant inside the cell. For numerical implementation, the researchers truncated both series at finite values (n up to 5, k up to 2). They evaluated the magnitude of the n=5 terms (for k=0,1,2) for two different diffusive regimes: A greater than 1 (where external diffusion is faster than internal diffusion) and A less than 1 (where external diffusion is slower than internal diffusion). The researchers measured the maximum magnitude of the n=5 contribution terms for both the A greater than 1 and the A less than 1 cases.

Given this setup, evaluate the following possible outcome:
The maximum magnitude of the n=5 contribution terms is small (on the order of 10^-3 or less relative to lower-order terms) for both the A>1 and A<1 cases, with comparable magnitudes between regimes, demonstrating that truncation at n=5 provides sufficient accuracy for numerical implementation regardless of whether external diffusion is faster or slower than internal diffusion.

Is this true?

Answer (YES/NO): NO